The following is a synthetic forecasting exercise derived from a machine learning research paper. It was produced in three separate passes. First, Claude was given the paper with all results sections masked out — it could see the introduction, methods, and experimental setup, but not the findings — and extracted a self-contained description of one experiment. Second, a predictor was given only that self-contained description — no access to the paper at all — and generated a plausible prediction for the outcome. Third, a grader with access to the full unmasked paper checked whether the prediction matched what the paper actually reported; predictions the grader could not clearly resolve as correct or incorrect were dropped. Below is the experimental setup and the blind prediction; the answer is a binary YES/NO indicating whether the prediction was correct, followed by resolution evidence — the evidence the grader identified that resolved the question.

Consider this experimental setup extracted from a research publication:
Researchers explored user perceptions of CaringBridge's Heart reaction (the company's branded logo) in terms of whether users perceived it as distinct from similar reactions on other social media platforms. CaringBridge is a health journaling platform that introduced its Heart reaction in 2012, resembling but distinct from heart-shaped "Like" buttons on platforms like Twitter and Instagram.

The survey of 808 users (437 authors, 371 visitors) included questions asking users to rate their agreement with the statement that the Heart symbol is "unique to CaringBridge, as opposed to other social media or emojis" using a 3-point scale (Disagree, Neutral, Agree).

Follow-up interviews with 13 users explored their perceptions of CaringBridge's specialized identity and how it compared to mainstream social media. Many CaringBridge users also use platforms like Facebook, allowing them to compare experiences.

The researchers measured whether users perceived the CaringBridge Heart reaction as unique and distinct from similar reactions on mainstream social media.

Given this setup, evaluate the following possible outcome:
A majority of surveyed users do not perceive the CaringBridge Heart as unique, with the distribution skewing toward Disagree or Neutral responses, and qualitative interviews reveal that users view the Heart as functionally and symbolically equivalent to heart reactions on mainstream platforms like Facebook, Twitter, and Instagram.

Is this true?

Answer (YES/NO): NO